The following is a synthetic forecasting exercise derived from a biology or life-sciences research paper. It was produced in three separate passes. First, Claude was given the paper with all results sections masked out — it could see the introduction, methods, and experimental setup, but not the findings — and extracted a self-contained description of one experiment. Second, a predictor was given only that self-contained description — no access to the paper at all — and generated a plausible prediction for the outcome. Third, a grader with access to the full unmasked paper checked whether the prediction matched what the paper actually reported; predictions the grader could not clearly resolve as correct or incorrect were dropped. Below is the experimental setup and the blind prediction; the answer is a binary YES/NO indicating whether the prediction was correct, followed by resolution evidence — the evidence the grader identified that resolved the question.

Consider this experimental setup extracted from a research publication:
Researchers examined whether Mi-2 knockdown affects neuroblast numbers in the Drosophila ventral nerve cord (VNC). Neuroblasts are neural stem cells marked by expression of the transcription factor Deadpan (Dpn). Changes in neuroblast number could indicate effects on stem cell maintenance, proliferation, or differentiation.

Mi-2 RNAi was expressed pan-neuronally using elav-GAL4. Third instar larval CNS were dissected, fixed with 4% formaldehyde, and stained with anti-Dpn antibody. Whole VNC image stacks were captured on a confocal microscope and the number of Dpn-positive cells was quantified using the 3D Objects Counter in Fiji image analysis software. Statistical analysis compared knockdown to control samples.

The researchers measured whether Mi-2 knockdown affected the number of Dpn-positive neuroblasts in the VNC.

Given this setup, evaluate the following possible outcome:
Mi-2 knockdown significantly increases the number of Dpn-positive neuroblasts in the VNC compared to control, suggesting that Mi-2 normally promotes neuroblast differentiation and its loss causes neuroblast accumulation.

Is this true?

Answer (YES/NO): NO